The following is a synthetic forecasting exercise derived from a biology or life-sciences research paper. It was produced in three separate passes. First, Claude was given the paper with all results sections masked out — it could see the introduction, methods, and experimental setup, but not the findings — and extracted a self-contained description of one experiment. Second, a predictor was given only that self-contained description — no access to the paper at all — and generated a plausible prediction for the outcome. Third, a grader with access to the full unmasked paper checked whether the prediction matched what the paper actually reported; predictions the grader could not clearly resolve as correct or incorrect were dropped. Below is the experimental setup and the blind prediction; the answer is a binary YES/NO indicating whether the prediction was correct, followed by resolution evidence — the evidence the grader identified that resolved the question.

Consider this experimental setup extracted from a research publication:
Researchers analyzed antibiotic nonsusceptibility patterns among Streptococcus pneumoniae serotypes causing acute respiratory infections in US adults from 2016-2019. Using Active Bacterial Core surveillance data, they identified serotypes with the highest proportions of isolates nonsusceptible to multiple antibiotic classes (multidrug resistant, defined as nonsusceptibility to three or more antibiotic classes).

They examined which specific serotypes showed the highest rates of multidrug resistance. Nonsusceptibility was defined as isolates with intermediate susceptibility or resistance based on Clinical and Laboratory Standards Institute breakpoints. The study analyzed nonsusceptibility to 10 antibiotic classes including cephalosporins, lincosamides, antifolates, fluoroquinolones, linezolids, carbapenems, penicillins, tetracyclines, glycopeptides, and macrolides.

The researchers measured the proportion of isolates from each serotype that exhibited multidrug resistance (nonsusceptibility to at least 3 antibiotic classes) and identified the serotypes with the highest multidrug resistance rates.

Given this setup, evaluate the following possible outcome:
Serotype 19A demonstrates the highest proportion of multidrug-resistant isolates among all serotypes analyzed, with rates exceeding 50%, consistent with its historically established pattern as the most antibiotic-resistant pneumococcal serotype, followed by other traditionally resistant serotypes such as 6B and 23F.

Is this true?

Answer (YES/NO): NO